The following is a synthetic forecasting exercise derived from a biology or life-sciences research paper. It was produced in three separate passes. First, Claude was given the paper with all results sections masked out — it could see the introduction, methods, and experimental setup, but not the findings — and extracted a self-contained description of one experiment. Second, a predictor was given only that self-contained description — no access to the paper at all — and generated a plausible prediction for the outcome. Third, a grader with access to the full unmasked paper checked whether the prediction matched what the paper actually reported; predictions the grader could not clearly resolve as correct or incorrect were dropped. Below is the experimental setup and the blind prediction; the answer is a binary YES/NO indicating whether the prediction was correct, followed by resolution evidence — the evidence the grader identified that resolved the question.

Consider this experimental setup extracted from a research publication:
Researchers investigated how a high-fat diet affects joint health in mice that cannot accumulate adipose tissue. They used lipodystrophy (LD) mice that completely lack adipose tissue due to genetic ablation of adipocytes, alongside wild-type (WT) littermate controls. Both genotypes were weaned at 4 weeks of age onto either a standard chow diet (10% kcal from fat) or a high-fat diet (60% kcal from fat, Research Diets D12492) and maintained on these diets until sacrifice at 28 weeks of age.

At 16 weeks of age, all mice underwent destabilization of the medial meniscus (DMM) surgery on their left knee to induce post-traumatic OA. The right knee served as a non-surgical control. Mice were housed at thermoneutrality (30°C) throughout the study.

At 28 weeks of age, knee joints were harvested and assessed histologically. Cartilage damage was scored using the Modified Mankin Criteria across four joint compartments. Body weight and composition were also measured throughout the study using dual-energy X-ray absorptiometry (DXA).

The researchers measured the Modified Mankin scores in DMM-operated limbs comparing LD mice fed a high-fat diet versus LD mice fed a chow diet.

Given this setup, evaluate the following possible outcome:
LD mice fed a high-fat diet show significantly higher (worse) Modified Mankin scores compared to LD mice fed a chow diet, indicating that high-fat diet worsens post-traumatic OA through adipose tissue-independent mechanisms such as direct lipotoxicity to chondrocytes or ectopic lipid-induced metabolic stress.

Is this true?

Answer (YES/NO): NO